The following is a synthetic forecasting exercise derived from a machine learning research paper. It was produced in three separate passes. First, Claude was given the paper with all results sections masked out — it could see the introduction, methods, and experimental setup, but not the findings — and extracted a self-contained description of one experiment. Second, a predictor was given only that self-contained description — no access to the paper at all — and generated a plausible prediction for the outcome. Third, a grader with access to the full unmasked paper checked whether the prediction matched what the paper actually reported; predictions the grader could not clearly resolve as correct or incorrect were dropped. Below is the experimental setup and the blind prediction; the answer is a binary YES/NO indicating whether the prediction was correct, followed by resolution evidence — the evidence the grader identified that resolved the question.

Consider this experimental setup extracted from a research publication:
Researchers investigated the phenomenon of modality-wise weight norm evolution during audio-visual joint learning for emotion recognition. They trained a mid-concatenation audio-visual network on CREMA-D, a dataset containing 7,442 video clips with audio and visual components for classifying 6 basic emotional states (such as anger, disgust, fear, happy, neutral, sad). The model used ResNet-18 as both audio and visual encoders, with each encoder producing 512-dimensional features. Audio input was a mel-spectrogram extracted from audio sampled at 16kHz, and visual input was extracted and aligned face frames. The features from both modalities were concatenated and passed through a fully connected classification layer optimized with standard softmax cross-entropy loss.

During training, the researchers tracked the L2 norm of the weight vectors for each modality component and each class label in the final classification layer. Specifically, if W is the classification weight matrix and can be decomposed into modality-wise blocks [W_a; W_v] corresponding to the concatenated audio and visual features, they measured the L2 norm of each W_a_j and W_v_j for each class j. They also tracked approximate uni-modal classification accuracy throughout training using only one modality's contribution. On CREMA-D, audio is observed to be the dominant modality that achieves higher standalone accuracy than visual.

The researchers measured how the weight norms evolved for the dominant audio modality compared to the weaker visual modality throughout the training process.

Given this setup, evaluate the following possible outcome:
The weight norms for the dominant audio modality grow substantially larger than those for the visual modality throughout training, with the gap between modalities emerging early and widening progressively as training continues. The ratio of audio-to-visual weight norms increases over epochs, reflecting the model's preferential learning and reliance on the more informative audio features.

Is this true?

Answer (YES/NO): YES